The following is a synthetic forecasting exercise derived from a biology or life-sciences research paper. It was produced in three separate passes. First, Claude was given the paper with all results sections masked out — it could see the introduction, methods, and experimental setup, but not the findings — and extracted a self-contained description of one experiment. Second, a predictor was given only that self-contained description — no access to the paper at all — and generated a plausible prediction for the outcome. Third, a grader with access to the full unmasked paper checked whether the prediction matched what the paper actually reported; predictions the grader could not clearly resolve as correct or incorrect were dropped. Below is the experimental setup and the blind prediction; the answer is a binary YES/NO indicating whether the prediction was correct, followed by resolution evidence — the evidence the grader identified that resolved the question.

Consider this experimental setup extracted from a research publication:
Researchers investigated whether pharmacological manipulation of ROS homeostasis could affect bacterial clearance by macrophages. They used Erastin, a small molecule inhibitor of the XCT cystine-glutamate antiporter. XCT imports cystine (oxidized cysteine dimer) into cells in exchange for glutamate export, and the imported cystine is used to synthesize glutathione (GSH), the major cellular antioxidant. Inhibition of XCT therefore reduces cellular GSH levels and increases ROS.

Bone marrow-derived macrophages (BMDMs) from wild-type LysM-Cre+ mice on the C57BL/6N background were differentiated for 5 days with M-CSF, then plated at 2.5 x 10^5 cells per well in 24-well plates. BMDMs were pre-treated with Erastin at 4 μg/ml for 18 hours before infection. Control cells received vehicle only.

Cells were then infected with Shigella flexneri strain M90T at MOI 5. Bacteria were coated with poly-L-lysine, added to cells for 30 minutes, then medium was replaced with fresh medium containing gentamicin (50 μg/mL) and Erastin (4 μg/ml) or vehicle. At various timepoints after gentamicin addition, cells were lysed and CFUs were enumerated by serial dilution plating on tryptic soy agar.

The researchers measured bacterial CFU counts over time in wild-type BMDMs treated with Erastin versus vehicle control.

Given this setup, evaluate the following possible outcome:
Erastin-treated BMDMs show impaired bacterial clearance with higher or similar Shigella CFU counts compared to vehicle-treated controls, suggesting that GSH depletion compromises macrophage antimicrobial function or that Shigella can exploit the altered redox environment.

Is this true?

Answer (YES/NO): NO